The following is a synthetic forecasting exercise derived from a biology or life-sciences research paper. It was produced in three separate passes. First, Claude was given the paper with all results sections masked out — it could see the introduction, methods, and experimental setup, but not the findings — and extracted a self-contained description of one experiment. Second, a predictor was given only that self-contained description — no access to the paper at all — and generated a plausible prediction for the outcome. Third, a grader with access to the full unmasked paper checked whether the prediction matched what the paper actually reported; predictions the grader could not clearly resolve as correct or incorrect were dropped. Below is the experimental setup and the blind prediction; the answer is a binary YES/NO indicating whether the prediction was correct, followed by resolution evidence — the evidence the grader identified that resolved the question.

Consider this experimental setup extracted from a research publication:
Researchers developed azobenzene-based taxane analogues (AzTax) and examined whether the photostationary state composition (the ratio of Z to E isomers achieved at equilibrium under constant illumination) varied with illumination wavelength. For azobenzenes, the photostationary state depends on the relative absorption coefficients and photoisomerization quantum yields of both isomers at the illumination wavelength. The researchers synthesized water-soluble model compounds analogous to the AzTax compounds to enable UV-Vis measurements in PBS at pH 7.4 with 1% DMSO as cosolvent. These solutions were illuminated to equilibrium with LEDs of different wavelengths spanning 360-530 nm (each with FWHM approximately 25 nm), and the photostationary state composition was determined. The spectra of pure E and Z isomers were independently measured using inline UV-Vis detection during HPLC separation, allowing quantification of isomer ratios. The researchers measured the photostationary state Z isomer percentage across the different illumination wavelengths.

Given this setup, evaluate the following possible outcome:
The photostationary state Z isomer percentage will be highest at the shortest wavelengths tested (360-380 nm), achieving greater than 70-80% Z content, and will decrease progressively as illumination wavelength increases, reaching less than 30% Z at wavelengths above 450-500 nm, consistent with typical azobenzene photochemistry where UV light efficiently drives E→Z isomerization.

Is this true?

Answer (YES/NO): YES